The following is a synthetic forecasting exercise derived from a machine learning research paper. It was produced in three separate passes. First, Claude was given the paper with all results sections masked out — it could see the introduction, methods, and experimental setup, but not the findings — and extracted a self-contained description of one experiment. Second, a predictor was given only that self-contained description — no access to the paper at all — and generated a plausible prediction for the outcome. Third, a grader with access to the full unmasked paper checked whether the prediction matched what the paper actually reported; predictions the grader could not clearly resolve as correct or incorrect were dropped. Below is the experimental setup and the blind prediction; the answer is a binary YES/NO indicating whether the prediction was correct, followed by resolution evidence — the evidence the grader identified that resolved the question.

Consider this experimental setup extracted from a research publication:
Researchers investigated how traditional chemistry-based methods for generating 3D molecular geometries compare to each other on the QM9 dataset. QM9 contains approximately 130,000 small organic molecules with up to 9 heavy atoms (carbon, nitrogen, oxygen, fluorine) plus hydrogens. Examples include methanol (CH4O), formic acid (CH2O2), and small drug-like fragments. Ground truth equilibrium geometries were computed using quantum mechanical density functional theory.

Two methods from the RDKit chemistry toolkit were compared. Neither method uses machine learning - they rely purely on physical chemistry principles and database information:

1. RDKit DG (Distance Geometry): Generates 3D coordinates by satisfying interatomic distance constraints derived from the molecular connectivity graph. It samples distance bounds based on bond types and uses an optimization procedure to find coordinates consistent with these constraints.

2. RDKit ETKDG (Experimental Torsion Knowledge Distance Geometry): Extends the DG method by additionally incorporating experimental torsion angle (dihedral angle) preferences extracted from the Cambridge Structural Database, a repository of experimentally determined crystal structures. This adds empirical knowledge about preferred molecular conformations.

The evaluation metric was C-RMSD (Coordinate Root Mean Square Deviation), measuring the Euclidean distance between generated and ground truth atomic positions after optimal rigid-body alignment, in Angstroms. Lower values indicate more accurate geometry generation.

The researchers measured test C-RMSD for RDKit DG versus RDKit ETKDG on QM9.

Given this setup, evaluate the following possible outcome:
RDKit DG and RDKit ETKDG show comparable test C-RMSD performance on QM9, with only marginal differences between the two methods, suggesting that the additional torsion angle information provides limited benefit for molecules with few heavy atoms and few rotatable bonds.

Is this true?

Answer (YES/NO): YES